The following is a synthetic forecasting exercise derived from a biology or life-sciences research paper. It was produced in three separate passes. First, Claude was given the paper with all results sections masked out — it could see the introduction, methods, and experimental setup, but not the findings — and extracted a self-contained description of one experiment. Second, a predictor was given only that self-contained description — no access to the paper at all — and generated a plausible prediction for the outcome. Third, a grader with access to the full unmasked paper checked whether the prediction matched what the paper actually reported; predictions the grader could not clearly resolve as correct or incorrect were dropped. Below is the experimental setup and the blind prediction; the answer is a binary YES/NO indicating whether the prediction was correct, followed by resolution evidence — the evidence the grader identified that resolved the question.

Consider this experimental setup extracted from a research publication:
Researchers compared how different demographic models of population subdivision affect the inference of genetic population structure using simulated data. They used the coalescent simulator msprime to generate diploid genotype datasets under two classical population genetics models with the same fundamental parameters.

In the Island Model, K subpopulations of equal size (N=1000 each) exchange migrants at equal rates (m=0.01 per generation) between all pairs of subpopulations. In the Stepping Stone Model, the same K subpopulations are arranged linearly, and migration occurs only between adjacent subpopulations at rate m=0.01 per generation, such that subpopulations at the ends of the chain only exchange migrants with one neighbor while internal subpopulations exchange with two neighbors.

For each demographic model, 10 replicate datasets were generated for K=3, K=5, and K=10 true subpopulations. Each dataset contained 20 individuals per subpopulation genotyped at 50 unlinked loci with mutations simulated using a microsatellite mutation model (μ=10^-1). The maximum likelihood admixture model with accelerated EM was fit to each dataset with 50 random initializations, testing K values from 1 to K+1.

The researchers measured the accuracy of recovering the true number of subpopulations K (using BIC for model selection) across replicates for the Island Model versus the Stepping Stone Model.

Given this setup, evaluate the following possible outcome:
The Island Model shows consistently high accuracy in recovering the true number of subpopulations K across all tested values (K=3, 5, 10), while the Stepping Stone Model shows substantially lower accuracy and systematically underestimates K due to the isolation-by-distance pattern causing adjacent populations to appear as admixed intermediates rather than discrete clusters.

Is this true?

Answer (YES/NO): NO